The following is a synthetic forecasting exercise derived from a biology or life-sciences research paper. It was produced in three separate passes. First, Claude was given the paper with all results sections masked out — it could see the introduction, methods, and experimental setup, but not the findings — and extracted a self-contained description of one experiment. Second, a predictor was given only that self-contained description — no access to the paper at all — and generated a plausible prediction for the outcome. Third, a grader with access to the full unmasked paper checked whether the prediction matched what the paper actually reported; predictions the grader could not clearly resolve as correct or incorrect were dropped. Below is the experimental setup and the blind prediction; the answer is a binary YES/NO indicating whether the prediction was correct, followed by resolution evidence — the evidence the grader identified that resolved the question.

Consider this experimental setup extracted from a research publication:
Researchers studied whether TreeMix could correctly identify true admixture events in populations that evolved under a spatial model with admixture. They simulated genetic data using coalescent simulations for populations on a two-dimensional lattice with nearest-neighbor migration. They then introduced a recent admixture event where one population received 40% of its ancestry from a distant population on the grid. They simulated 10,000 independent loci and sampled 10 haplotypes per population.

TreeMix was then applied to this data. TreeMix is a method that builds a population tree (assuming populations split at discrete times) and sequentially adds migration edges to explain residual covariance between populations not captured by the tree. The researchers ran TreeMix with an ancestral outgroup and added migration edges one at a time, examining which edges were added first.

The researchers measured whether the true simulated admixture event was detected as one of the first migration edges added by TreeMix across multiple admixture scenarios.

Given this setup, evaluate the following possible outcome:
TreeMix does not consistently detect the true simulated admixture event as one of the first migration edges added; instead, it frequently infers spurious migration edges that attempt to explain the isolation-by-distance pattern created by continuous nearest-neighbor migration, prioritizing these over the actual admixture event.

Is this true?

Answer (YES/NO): YES